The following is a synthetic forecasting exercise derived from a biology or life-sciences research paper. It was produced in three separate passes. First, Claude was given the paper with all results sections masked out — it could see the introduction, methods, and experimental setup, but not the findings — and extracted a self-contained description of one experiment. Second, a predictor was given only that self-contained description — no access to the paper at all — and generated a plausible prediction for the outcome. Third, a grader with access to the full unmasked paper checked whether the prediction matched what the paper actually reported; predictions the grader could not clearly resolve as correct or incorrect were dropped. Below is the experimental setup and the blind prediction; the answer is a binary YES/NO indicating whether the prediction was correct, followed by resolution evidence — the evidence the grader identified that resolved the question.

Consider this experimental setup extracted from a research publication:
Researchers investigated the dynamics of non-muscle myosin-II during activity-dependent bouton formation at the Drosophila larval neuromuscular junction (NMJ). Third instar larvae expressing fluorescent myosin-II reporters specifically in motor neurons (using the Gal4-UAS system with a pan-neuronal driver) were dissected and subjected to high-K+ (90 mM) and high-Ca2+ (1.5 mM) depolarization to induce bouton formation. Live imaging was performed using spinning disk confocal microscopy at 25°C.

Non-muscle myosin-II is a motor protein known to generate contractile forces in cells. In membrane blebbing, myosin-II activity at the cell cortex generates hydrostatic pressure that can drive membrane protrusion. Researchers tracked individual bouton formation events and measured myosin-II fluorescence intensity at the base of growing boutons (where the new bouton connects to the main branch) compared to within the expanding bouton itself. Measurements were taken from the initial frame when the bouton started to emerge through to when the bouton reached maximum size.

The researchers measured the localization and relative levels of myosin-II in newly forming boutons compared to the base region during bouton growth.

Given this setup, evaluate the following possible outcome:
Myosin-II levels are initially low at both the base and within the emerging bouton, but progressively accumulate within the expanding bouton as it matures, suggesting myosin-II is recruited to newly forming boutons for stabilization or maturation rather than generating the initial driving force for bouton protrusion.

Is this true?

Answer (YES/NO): NO